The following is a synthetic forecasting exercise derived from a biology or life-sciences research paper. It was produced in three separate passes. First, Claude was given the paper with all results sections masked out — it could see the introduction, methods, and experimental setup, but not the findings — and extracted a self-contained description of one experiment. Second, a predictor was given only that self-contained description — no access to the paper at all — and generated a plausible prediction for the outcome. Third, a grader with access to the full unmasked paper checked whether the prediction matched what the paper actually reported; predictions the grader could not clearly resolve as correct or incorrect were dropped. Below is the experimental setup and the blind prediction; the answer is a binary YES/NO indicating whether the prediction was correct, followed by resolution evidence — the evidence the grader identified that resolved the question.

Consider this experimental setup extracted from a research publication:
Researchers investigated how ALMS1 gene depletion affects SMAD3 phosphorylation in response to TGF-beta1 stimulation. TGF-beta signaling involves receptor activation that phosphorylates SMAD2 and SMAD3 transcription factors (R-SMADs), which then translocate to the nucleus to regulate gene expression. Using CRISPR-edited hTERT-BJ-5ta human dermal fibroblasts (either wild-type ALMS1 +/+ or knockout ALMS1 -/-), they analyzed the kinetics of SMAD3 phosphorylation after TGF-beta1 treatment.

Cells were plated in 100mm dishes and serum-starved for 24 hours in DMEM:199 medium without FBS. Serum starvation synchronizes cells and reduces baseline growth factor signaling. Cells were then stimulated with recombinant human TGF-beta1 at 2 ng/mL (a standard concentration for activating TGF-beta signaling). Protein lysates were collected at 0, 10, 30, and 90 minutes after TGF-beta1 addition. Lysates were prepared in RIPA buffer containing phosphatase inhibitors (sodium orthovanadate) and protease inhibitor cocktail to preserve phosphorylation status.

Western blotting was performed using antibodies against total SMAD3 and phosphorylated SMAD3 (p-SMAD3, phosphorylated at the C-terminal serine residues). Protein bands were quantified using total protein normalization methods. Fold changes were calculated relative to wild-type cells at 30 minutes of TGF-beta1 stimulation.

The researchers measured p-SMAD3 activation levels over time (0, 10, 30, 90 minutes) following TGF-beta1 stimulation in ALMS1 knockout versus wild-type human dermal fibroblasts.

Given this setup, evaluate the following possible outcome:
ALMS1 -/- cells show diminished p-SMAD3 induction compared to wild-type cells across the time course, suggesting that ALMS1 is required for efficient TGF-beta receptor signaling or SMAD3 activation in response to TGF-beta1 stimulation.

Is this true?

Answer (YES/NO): YES